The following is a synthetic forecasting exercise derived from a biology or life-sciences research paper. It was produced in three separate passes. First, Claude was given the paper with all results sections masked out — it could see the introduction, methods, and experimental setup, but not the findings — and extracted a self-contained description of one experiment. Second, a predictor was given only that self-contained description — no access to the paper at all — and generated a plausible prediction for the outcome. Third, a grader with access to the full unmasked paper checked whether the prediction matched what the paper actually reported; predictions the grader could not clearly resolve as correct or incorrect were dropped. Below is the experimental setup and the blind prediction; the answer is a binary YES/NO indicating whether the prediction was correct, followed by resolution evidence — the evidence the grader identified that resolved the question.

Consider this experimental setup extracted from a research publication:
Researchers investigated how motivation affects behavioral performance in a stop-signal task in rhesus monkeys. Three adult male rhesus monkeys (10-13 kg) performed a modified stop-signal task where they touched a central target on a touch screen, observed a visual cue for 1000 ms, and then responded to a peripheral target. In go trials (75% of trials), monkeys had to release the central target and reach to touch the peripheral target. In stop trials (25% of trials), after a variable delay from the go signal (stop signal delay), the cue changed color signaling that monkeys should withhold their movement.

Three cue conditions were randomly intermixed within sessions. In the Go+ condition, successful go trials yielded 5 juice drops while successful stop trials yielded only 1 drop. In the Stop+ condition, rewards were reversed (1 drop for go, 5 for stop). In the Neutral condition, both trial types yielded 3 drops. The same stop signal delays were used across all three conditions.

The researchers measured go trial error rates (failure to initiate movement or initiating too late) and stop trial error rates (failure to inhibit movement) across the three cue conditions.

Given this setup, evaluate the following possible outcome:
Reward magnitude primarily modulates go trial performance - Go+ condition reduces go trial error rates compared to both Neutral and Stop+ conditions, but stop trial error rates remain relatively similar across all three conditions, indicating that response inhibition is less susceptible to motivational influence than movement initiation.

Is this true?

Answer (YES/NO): NO